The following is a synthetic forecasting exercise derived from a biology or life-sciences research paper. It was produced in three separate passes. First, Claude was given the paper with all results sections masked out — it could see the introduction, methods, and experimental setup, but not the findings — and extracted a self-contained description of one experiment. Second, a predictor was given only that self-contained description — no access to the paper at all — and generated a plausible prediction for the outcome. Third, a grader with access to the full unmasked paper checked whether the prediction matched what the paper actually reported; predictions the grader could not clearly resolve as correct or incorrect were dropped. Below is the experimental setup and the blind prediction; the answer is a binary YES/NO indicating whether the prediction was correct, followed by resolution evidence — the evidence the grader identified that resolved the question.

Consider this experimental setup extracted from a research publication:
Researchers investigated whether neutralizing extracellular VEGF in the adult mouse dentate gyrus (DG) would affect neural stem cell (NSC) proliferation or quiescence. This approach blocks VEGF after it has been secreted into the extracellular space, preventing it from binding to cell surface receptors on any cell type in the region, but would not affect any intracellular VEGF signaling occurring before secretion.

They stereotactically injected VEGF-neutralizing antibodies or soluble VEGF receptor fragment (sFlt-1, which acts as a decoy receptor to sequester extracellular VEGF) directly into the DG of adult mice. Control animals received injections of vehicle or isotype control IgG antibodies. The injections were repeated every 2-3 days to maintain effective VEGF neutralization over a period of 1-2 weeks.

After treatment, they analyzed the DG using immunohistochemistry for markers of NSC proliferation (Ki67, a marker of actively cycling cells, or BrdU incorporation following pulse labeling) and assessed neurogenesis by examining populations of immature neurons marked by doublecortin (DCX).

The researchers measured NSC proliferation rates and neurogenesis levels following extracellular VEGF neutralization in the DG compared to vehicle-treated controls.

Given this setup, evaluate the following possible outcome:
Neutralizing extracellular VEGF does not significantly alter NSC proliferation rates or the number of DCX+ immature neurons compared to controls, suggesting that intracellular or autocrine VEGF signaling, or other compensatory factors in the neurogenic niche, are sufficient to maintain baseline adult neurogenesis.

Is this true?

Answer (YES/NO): YES